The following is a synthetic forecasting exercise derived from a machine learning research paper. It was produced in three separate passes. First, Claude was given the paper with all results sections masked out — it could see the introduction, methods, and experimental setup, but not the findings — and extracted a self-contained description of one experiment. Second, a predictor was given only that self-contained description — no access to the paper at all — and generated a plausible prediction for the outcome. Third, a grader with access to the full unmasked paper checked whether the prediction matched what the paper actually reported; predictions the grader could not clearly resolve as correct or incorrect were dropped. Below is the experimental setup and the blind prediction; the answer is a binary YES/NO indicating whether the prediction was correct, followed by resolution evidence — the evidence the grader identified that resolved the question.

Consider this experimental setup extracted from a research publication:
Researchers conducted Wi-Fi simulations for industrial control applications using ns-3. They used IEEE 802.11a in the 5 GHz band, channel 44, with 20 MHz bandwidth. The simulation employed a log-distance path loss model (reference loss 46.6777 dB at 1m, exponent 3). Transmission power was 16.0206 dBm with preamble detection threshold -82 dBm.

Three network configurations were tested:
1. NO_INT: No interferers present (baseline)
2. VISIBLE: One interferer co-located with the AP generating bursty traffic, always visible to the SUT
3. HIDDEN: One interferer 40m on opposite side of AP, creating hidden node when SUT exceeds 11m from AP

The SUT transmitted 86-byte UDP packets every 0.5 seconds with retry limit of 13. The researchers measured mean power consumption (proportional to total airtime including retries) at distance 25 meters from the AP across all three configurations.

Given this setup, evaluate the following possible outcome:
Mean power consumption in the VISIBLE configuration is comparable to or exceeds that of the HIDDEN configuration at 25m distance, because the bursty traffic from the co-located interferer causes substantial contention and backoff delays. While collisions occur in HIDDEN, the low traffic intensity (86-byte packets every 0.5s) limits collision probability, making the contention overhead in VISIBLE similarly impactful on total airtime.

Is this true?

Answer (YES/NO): NO